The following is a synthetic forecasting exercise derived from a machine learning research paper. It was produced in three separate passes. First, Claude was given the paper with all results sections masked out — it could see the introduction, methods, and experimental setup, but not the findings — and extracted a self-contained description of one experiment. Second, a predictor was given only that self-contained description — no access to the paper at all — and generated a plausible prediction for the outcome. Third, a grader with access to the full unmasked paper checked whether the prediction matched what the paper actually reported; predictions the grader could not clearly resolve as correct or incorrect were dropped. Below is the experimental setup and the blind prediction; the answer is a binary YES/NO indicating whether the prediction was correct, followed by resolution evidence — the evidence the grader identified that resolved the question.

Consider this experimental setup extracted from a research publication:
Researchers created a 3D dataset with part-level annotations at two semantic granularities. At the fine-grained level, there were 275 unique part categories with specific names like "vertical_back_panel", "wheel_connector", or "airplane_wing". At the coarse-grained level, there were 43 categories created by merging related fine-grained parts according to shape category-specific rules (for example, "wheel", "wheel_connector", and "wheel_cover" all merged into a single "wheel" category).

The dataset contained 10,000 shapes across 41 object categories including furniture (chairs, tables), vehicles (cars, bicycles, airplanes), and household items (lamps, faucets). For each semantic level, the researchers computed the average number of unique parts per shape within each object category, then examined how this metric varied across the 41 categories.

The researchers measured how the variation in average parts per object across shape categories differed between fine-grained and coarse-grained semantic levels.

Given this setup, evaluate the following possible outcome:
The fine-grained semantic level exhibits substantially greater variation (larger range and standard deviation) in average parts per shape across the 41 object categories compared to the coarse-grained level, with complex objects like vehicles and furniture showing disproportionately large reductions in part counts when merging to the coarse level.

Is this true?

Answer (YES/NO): YES